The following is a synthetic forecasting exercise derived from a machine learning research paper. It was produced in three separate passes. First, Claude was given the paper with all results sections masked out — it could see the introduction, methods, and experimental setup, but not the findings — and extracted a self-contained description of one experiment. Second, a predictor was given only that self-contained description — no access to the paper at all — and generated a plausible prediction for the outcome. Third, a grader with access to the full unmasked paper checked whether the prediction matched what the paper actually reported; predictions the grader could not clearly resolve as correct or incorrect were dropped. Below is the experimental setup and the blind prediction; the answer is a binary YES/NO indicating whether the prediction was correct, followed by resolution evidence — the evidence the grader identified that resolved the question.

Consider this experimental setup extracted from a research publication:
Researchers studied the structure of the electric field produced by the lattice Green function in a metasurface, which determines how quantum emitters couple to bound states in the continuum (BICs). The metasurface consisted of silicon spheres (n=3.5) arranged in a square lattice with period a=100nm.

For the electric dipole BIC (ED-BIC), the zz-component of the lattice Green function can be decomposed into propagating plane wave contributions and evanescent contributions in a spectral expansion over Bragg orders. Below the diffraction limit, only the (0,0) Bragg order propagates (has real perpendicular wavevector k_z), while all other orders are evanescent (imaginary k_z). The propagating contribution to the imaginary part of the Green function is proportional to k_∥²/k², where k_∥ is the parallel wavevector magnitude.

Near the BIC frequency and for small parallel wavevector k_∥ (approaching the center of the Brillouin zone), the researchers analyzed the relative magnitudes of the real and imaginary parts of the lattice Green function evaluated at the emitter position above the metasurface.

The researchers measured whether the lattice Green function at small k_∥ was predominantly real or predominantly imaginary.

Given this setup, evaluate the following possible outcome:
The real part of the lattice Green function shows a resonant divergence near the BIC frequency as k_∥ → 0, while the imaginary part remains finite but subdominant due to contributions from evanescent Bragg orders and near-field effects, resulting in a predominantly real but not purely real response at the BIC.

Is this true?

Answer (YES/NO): NO